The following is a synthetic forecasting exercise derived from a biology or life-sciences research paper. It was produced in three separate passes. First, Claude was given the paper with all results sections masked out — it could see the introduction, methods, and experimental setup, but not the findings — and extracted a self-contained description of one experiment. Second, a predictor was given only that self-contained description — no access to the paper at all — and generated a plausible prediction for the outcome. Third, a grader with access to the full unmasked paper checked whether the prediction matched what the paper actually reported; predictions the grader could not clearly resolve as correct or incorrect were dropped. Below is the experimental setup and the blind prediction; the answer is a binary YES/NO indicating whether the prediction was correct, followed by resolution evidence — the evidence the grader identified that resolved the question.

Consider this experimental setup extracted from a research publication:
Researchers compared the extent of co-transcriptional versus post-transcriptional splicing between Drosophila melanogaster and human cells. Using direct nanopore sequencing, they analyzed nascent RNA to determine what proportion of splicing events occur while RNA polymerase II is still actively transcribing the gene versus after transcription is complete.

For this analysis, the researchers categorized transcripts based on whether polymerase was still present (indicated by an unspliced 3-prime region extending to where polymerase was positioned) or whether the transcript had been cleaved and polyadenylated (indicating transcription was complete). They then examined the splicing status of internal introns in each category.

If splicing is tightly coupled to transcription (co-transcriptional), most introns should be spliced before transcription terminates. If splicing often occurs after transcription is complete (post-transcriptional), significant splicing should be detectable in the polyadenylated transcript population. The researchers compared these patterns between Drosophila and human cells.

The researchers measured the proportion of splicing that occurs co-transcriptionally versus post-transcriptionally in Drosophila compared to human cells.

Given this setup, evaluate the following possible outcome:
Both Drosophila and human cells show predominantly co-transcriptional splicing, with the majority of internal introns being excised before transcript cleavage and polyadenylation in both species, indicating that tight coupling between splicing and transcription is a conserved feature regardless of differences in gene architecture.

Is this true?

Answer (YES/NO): NO